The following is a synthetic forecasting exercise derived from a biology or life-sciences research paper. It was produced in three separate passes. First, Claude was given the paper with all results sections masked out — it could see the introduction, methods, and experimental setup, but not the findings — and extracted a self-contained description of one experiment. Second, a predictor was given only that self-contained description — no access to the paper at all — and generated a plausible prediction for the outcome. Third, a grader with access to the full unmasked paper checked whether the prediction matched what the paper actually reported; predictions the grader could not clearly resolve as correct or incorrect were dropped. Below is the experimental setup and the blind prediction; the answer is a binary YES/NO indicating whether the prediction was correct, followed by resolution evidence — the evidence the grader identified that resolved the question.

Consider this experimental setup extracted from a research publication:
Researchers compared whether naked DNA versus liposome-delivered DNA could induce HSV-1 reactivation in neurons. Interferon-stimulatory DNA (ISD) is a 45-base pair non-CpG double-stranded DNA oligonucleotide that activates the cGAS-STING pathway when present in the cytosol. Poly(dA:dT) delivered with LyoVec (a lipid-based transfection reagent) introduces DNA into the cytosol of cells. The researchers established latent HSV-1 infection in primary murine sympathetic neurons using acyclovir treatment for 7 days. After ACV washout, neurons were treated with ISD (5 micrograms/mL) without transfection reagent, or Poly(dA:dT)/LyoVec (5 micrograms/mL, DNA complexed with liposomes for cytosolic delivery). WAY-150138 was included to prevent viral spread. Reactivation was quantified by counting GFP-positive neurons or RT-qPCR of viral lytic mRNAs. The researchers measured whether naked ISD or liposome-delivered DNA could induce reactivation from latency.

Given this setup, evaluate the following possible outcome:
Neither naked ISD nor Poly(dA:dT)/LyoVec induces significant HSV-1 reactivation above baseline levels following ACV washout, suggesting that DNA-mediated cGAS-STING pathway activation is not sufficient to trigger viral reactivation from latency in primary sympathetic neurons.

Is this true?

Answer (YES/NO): NO